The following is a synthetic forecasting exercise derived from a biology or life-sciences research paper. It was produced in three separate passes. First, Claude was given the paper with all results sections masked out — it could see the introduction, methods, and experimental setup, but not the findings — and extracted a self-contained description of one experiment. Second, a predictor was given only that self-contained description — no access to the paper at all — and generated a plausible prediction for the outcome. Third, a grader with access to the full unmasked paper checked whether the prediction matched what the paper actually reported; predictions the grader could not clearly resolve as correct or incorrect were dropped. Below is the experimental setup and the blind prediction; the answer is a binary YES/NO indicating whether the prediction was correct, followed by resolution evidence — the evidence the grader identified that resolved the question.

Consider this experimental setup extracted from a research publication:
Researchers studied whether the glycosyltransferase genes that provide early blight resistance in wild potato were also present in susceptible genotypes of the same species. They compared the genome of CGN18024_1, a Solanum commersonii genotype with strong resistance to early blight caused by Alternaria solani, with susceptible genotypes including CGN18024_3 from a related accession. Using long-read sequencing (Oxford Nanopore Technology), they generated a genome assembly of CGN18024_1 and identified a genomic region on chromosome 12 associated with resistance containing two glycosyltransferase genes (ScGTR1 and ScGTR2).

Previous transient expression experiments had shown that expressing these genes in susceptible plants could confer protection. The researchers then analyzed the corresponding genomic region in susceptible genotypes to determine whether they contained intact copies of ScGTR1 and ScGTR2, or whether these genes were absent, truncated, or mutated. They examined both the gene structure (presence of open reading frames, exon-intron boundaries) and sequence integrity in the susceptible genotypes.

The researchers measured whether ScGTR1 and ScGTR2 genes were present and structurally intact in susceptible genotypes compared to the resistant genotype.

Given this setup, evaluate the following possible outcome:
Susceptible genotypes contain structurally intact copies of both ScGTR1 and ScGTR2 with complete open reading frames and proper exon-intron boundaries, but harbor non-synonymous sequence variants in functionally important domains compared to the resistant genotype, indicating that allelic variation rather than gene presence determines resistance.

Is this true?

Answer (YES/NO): NO